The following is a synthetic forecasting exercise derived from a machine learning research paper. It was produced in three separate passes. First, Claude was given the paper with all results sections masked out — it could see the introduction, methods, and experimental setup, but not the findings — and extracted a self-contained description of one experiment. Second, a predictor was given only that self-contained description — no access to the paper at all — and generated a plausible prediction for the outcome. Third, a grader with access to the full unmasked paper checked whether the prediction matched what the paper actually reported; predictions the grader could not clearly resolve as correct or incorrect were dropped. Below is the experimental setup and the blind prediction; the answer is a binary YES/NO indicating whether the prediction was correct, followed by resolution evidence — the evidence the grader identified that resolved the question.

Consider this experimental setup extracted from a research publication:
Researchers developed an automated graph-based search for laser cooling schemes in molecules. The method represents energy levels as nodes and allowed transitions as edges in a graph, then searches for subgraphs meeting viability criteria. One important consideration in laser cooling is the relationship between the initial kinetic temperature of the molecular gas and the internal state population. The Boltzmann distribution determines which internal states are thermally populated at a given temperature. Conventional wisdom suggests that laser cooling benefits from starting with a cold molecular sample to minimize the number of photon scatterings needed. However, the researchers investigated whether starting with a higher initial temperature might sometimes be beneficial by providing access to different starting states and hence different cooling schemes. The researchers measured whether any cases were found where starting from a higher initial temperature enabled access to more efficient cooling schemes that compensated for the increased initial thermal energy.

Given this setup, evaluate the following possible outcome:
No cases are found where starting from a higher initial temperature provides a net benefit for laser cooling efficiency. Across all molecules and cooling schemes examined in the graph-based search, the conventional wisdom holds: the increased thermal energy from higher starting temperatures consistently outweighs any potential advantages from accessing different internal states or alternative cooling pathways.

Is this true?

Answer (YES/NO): NO